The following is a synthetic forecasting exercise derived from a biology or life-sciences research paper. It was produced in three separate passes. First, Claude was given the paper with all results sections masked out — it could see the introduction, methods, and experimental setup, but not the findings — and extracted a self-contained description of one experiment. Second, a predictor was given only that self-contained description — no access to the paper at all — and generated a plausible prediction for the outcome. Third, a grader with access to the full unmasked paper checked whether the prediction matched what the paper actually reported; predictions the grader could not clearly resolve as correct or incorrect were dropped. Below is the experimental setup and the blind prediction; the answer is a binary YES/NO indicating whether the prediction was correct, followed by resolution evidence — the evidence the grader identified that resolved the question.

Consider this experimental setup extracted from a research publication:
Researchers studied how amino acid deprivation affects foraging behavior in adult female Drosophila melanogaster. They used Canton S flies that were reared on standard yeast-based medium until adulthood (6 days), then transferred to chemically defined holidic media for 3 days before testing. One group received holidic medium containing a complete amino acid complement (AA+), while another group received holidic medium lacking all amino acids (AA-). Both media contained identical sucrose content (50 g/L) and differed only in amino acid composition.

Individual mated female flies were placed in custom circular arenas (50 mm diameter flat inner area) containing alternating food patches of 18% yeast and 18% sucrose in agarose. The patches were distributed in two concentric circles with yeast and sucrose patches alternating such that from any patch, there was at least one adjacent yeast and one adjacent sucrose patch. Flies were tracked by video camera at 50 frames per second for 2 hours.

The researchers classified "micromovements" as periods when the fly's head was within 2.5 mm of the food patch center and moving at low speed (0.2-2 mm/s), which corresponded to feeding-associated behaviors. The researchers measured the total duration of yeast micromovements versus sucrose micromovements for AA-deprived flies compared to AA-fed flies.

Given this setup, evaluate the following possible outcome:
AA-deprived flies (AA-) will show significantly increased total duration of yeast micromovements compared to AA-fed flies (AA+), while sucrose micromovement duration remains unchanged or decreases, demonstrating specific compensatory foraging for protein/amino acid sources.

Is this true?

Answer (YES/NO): YES